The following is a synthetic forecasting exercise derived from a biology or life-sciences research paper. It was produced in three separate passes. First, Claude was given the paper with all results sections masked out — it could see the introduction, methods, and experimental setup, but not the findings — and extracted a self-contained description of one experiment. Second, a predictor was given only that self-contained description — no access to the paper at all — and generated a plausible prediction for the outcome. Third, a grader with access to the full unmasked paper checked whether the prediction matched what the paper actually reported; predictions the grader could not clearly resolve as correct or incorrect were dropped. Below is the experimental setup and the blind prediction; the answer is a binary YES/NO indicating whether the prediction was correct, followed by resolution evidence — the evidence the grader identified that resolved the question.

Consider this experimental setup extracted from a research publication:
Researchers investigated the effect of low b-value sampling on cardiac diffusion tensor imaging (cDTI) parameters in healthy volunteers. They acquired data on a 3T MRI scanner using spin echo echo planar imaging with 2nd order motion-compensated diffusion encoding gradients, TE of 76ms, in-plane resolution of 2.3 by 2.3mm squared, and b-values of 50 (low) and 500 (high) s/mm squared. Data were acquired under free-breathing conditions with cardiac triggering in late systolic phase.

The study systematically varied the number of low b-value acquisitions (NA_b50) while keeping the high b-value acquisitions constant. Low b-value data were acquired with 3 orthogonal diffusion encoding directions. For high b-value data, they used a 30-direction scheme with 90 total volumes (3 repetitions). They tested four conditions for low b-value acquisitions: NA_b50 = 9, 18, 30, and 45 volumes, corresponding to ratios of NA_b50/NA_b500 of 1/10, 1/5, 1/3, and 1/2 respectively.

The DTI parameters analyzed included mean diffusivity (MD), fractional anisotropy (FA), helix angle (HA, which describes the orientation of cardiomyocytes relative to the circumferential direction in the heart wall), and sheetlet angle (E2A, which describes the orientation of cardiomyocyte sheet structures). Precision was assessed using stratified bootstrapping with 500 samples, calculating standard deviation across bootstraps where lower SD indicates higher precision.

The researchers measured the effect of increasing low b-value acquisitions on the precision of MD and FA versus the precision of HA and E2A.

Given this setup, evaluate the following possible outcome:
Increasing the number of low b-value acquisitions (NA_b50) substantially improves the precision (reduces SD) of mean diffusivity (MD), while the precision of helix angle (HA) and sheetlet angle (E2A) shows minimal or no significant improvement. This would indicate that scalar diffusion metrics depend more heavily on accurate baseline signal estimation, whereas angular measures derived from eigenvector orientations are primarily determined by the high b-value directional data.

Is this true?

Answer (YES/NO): YES